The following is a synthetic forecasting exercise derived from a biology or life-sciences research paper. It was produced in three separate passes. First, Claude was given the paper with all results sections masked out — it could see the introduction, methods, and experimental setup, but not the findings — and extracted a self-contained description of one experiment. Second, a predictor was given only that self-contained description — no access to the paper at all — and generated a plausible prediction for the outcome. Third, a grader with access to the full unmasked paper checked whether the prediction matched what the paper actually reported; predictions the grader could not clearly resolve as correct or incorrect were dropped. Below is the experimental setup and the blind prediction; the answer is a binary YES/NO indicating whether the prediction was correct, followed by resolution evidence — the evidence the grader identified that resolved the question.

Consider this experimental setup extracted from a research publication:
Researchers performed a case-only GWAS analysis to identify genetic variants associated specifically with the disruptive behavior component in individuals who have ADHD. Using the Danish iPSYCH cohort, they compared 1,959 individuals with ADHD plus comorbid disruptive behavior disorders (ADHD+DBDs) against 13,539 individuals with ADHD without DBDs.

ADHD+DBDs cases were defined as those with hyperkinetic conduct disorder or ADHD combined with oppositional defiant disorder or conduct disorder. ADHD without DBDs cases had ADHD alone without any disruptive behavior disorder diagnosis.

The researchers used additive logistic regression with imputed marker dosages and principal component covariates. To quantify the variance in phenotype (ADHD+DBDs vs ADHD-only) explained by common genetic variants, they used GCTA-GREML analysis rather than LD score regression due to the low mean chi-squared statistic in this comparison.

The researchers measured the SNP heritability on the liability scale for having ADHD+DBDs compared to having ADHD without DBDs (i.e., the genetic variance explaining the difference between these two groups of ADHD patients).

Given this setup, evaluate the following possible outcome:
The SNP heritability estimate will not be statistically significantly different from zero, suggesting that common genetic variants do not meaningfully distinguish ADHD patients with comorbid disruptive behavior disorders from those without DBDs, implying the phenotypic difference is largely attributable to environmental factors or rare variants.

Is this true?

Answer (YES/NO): NO